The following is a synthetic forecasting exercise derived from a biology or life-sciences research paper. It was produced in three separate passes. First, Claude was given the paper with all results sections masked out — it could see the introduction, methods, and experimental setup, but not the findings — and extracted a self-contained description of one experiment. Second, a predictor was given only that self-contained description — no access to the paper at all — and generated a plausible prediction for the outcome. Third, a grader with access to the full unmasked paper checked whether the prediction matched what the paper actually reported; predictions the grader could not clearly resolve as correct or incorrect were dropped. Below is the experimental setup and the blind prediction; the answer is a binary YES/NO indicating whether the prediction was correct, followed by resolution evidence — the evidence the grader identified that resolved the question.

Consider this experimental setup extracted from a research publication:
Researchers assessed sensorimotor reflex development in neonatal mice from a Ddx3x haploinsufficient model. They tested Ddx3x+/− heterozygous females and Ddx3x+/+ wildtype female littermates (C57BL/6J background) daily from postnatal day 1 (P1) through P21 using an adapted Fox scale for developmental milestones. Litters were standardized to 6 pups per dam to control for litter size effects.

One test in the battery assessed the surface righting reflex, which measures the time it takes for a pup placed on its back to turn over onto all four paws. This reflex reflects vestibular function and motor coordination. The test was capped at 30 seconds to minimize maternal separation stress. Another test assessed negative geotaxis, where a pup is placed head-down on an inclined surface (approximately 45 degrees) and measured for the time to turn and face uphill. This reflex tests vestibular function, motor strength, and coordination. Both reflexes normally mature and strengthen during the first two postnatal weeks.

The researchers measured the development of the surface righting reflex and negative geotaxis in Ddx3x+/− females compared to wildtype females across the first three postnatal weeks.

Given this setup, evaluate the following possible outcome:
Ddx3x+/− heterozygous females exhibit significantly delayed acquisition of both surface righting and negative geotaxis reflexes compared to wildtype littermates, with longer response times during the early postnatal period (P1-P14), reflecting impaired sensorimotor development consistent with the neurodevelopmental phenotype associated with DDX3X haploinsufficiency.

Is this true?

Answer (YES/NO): YES